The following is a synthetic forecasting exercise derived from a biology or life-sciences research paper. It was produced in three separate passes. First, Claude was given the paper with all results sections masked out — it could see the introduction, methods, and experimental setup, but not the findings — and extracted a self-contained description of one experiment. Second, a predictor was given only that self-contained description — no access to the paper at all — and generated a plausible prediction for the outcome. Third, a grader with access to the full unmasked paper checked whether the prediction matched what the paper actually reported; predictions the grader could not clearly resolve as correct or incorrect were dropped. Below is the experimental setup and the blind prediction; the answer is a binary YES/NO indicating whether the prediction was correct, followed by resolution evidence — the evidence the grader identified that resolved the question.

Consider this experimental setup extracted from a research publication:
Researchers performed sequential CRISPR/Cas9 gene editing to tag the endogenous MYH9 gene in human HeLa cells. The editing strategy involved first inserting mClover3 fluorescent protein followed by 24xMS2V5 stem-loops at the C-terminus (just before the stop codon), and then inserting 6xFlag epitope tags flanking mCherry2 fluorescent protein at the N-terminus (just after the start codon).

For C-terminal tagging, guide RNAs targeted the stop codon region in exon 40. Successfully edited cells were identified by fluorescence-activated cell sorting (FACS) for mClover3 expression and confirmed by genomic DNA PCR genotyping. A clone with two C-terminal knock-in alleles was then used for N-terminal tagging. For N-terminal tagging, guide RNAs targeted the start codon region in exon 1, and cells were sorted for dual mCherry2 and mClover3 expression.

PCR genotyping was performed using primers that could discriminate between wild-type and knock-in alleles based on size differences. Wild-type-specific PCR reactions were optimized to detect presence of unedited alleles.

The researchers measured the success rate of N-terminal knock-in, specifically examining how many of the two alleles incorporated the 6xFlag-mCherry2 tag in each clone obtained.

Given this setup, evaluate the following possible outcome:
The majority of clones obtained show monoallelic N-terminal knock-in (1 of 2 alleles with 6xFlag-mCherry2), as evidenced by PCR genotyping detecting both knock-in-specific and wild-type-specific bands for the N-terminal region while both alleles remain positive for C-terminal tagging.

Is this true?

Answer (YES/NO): YES